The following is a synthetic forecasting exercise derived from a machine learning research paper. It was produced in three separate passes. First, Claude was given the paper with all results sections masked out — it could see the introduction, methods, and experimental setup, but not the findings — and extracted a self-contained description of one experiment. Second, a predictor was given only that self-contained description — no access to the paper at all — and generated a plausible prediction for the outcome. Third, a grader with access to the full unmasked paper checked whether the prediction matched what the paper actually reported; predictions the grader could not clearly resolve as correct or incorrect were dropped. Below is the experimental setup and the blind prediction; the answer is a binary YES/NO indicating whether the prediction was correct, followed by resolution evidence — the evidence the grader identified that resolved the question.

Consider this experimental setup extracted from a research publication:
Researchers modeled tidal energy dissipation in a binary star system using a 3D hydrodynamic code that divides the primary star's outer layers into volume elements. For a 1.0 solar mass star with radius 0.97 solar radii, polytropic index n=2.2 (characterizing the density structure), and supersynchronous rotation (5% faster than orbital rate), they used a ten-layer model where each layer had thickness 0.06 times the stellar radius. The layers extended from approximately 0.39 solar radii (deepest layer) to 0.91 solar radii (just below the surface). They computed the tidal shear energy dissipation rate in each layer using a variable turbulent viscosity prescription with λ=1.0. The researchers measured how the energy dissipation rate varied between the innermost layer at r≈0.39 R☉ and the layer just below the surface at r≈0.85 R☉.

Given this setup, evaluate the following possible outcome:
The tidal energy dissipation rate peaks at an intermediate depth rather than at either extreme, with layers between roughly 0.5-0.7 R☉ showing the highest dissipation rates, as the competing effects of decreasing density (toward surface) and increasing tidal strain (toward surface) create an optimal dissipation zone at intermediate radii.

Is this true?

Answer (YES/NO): NO